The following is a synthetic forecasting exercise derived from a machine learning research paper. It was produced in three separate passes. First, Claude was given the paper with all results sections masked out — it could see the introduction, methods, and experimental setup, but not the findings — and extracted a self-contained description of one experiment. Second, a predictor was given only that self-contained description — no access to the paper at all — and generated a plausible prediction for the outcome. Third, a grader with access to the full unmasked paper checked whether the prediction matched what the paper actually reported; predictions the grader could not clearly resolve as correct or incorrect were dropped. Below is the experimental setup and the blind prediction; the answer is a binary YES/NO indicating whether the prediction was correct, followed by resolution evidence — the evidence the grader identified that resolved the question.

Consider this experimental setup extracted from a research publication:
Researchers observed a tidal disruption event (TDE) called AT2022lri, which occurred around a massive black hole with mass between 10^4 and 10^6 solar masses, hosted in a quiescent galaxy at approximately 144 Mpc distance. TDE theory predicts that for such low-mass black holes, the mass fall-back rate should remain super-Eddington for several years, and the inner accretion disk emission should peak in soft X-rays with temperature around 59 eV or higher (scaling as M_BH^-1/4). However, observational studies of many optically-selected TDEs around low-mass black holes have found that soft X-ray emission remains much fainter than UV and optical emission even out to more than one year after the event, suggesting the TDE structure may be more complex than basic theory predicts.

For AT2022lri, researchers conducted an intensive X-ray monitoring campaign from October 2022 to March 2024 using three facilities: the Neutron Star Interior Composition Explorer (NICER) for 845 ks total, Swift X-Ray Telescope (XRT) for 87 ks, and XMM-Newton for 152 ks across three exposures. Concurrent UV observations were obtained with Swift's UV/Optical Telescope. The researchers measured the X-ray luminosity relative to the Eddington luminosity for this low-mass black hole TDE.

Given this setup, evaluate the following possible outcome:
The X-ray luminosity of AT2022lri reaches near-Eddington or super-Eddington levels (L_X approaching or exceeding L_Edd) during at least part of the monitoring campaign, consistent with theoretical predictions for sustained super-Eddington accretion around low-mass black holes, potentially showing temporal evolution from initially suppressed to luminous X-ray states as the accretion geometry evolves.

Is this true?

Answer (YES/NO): YES